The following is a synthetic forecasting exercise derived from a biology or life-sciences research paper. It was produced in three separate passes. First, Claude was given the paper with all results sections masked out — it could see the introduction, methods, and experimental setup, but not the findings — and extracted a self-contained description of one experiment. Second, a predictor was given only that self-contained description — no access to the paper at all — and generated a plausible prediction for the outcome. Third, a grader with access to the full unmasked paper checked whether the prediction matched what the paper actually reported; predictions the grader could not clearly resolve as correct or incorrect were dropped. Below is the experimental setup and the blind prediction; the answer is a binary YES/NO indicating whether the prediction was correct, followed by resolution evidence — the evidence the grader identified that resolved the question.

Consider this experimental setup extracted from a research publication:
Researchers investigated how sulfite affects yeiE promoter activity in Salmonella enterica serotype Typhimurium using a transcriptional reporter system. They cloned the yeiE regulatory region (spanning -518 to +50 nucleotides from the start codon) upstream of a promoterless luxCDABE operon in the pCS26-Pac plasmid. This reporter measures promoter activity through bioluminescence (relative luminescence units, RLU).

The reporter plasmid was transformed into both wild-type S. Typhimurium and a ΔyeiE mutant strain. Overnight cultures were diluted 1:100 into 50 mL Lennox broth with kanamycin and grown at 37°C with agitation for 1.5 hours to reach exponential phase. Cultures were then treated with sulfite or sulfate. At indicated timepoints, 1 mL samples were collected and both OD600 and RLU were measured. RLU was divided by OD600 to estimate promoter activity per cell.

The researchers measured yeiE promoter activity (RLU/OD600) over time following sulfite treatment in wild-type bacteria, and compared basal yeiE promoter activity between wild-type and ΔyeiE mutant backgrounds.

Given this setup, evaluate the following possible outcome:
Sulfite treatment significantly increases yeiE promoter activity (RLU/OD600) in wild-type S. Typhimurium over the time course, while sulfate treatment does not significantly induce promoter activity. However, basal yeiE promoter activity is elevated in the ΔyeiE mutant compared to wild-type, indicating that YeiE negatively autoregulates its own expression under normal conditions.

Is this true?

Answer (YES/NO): YES